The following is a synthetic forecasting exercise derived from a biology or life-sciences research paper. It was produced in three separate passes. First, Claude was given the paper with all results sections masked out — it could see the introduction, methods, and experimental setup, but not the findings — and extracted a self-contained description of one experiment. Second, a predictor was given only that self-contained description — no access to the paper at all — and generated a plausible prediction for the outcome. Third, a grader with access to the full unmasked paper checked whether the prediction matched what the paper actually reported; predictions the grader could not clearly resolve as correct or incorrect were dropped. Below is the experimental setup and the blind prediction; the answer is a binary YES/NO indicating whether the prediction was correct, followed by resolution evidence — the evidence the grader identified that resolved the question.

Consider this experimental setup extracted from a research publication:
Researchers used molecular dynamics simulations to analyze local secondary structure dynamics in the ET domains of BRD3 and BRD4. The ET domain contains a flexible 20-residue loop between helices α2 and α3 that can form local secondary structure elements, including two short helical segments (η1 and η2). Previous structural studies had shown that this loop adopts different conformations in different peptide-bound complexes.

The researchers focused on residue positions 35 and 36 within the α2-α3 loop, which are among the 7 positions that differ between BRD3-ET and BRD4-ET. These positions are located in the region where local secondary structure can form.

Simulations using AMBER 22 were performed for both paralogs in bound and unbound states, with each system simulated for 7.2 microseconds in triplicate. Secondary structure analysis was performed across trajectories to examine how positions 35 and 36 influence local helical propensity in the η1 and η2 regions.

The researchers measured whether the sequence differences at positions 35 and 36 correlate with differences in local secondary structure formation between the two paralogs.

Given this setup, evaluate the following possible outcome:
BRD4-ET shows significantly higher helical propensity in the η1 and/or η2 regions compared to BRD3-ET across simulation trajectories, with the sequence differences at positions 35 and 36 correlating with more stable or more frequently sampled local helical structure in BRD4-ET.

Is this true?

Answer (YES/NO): NO